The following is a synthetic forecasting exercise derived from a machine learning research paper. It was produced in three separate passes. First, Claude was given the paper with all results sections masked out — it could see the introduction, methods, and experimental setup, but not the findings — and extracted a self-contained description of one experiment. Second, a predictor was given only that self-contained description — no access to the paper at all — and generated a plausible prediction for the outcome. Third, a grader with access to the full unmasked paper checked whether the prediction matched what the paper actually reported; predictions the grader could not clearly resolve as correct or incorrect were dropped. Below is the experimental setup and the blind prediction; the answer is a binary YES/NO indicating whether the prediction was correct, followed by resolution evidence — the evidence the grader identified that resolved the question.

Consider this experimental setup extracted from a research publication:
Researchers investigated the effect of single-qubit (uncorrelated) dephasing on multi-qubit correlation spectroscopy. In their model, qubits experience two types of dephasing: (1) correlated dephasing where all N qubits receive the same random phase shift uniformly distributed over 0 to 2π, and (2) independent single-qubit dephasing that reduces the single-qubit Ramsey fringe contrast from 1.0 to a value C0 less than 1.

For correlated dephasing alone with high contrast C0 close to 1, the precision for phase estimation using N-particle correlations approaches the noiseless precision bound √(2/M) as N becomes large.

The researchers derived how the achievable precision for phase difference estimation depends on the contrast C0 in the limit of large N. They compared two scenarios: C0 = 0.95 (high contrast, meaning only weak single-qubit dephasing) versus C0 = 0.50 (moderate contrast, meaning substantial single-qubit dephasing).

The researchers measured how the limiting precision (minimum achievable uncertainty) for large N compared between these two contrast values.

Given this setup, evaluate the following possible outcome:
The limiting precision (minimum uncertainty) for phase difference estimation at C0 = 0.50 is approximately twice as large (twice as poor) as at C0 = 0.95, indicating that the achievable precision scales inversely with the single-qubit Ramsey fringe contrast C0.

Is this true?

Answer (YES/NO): YES